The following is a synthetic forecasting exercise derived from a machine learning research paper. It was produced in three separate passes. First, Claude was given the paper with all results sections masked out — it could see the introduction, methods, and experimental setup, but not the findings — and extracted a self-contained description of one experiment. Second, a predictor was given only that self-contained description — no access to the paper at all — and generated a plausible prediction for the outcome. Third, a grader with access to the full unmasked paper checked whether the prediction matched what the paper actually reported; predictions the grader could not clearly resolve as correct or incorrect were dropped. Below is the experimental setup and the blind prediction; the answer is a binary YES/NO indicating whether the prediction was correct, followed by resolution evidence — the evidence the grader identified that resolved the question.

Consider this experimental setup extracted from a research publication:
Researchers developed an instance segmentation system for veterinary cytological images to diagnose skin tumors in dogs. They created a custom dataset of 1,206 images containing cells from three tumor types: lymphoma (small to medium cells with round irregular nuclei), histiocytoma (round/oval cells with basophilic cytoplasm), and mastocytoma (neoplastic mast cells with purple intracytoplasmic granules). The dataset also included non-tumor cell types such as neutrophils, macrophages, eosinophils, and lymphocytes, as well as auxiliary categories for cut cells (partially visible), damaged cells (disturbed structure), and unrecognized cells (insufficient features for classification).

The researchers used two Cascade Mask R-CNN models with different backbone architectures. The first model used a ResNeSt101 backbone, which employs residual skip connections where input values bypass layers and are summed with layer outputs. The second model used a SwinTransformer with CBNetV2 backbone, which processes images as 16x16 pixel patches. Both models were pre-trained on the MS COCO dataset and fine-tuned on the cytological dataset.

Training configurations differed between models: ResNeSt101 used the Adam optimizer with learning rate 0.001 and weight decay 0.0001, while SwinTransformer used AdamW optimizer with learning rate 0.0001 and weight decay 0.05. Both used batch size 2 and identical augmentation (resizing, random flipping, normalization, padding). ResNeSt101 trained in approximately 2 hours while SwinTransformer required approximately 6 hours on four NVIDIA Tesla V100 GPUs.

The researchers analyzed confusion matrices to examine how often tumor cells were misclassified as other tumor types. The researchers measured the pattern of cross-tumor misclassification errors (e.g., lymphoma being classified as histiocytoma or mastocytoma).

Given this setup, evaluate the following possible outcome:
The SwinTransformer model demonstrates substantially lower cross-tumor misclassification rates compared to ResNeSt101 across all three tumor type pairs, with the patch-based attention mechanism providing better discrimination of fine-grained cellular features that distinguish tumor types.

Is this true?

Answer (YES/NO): NO